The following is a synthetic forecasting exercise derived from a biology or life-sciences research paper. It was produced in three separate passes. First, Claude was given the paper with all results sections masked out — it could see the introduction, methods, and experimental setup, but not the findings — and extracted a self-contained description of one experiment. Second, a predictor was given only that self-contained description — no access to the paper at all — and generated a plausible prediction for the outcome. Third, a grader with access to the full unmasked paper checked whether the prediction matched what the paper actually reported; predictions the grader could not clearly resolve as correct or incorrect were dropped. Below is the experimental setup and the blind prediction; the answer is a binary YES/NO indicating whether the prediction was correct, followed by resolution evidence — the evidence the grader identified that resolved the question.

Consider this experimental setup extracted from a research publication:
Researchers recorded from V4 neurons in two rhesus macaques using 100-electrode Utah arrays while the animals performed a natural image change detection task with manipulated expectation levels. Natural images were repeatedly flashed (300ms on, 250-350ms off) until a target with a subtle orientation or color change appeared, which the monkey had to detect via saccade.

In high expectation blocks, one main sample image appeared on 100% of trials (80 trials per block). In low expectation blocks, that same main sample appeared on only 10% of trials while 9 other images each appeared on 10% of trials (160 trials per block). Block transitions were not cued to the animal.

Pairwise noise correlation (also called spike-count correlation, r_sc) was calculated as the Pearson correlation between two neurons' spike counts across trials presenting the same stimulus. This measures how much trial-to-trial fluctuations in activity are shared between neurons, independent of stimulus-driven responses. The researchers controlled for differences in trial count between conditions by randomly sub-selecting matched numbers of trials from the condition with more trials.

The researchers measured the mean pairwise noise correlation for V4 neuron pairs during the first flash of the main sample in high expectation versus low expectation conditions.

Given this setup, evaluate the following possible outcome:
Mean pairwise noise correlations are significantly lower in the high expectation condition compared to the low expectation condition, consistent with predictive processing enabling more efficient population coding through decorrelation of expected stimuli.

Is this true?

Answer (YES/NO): NO